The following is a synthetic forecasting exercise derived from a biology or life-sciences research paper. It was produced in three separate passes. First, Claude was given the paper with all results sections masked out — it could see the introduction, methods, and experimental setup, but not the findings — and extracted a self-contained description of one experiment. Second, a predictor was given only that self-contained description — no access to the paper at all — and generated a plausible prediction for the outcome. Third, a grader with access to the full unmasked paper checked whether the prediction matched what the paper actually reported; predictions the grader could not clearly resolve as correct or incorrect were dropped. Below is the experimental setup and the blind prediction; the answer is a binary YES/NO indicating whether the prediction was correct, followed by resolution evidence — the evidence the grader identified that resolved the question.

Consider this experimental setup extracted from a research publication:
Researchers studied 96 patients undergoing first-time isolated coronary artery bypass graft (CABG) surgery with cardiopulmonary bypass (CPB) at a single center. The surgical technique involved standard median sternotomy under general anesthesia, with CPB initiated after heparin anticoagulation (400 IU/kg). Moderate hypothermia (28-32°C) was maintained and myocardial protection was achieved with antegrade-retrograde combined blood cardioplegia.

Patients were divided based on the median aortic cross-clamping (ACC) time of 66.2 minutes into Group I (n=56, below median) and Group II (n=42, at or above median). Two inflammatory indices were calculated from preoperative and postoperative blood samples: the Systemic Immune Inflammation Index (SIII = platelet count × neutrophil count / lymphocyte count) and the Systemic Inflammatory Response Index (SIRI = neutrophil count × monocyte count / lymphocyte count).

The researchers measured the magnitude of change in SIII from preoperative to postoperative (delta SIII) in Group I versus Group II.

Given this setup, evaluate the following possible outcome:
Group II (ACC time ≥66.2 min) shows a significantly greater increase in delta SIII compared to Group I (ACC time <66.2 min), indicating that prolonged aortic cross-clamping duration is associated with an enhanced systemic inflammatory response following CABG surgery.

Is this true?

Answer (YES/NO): NO